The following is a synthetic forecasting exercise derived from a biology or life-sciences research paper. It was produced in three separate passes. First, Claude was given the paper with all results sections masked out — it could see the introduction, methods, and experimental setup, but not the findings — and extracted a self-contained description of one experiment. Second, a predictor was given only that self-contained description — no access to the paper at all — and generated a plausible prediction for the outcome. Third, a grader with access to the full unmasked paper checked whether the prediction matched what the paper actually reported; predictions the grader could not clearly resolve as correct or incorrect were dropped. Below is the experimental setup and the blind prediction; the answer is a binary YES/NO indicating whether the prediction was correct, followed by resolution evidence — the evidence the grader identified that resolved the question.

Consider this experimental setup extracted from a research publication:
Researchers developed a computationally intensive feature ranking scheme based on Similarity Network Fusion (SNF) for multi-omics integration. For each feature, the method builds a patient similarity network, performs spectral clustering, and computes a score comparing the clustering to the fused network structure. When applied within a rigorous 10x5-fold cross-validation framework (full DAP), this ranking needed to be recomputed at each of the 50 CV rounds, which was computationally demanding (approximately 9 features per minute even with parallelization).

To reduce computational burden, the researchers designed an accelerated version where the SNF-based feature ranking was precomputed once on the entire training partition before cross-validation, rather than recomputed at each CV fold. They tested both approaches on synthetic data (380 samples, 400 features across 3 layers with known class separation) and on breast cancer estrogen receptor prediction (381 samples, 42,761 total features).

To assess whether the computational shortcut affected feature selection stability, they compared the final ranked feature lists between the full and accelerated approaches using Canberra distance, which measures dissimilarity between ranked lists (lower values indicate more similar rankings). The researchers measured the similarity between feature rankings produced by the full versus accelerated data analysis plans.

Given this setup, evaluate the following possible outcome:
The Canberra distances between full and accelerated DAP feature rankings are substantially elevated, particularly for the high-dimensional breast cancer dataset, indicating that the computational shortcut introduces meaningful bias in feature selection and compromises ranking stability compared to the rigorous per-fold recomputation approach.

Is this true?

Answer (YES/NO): NO